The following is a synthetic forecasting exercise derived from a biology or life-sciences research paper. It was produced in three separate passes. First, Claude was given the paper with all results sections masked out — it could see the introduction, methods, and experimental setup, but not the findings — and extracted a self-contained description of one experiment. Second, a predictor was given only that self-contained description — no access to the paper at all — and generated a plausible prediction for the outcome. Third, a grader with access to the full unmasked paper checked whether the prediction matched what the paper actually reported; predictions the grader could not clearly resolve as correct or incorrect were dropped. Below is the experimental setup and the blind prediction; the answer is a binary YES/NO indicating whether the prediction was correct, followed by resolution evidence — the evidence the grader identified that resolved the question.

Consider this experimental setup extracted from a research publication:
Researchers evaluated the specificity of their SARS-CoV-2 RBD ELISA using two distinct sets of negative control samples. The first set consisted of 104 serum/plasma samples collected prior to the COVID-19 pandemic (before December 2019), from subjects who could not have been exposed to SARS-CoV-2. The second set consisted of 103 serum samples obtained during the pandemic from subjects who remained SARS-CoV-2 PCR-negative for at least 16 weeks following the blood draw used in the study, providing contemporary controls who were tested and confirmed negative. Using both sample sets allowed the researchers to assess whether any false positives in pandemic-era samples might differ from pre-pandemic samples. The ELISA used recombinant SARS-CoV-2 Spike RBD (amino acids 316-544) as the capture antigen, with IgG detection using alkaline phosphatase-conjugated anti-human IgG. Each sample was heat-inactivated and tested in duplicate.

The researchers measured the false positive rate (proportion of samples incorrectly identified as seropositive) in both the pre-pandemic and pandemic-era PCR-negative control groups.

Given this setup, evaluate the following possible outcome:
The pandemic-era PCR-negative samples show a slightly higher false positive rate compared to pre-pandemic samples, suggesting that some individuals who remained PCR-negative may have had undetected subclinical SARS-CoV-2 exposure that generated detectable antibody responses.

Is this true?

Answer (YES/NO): NO